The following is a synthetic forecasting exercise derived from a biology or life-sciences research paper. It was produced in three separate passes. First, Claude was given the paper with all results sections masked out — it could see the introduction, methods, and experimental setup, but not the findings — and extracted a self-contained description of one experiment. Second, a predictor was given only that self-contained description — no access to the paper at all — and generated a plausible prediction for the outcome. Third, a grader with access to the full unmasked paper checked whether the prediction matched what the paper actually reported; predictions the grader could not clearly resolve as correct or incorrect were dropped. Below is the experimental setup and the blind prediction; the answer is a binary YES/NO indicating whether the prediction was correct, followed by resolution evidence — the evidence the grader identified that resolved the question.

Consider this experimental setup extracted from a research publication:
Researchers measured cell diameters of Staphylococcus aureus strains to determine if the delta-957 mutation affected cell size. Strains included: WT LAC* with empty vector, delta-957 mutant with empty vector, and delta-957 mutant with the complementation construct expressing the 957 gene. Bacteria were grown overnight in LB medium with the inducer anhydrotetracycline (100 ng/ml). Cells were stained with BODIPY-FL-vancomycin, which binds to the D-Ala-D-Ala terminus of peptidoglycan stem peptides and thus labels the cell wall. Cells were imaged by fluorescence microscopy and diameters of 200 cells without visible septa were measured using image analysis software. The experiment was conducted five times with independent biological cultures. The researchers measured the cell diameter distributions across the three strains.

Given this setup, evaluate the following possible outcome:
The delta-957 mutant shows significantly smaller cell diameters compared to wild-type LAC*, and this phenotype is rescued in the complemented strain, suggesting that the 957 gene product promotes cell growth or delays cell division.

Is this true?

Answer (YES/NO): YES